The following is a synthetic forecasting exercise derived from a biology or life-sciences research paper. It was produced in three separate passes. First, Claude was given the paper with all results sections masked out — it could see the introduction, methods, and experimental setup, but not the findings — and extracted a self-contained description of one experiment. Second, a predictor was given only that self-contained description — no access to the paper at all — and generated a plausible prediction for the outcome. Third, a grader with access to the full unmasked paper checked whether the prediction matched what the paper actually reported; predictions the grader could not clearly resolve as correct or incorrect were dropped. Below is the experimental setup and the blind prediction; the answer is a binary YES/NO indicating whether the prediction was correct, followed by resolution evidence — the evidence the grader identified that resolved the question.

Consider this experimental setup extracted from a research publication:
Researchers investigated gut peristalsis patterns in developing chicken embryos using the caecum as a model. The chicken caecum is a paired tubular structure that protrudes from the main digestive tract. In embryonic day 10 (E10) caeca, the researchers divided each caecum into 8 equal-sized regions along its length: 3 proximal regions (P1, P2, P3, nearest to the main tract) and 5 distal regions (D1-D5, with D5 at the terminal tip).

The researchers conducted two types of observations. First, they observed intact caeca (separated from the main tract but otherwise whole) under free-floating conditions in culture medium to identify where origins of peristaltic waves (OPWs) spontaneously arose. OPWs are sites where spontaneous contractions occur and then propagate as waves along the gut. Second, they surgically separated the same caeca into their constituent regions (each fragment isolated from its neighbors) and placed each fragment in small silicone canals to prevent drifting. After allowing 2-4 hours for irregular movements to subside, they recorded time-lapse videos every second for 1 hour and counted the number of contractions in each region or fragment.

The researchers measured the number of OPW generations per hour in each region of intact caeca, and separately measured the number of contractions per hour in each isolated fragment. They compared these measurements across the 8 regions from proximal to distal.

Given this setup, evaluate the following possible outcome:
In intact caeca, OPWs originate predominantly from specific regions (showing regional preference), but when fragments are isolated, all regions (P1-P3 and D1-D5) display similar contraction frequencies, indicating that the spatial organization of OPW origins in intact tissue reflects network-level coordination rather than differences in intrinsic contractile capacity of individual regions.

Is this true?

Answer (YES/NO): NO